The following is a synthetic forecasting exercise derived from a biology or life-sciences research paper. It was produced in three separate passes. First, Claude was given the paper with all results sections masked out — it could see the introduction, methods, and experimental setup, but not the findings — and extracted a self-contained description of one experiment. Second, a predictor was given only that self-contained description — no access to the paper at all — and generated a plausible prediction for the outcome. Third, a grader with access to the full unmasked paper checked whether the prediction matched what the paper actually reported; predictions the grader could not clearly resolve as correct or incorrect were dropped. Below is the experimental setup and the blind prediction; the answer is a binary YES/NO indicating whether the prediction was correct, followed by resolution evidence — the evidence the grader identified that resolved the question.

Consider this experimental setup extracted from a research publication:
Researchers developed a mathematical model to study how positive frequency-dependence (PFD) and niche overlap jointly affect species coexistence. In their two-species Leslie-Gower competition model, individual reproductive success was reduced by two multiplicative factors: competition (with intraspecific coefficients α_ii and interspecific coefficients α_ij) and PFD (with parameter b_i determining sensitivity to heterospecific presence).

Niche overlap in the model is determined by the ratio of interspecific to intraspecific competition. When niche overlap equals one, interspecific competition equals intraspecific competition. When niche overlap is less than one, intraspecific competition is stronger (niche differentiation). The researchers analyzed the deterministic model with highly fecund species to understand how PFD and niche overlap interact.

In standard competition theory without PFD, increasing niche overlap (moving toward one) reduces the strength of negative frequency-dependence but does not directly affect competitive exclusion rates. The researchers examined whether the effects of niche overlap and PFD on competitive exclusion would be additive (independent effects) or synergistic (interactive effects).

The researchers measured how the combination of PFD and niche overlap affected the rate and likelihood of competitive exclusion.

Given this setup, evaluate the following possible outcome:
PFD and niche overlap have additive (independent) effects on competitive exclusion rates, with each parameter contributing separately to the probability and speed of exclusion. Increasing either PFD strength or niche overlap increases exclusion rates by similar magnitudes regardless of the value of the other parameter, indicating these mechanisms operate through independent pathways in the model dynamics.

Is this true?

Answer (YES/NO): NO